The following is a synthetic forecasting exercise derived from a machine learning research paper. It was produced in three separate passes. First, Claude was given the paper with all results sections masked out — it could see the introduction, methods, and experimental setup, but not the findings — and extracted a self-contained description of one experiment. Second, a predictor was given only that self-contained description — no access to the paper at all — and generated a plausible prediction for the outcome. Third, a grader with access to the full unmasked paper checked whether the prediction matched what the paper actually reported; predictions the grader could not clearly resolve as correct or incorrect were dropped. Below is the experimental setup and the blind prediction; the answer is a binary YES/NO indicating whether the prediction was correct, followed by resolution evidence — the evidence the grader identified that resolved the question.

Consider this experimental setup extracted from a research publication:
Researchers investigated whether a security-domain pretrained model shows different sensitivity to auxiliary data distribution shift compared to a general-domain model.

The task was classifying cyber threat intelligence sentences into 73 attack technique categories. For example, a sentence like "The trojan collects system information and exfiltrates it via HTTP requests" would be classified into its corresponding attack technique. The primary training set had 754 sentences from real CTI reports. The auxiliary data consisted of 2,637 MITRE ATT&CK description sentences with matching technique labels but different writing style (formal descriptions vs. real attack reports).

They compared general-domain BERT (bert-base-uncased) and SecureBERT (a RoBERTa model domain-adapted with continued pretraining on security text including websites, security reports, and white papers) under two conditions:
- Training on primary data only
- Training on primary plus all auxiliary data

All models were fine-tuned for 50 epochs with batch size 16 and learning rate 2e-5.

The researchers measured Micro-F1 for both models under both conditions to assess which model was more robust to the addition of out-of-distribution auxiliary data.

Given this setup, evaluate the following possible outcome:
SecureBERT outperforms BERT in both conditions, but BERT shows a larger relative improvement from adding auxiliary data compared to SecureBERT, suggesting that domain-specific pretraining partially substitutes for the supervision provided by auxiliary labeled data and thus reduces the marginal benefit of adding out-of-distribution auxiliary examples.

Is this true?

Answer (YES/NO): NO